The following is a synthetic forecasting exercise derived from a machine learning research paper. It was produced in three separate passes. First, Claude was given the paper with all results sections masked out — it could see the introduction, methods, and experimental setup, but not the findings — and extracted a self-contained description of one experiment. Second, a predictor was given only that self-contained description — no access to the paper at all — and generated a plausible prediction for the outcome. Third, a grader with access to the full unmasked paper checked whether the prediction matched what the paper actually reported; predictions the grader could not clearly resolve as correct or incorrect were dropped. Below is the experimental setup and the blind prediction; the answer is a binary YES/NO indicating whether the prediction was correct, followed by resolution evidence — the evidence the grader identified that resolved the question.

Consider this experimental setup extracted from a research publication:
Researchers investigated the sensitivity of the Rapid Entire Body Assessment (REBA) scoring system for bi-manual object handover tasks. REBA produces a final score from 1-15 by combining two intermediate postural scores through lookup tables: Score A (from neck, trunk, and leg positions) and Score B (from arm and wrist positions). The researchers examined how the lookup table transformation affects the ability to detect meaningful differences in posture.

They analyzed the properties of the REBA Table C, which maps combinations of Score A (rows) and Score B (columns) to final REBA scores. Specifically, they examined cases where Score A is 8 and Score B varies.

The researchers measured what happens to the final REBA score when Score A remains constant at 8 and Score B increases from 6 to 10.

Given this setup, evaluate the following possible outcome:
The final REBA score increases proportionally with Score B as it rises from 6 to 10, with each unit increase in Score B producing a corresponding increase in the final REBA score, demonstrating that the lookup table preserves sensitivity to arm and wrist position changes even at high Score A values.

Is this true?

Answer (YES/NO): NO